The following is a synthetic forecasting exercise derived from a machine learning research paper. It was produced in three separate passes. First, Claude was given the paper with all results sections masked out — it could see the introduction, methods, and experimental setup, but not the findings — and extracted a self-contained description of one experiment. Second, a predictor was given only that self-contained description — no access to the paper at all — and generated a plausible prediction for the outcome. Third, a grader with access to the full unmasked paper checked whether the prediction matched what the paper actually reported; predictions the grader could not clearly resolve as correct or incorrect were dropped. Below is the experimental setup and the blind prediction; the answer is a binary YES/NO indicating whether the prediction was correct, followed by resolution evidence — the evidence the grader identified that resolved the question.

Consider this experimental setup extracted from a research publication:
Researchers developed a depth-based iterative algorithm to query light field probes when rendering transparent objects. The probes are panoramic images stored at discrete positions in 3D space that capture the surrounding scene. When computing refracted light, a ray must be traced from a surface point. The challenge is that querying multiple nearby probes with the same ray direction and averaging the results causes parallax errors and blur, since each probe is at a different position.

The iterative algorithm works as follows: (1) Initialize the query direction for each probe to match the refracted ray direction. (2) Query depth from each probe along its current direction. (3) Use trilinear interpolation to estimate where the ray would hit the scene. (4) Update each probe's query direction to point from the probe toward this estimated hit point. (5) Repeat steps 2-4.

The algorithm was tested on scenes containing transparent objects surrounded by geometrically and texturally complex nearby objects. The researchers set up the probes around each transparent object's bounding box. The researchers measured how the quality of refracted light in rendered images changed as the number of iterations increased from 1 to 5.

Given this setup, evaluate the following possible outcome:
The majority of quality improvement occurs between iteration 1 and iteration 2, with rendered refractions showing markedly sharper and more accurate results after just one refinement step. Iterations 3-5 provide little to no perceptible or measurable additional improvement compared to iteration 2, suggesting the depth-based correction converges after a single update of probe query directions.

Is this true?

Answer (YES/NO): NO